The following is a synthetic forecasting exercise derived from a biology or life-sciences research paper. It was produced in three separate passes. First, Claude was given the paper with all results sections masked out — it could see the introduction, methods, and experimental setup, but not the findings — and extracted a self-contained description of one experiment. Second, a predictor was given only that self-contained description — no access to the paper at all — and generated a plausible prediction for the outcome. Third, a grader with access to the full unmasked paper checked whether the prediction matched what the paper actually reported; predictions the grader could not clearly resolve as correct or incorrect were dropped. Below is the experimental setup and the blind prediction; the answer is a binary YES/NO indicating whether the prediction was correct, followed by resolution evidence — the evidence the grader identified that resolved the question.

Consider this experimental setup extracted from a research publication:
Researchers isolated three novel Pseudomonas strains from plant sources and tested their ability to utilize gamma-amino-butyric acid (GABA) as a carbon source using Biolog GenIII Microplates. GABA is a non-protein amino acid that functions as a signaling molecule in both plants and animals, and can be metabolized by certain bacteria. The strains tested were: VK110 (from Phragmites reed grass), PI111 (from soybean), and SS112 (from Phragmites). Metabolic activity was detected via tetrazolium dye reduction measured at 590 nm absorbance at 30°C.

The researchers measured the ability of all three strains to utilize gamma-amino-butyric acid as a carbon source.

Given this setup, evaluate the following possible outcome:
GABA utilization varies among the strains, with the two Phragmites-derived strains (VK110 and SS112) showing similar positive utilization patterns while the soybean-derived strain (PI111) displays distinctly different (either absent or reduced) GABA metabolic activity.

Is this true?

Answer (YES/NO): YES